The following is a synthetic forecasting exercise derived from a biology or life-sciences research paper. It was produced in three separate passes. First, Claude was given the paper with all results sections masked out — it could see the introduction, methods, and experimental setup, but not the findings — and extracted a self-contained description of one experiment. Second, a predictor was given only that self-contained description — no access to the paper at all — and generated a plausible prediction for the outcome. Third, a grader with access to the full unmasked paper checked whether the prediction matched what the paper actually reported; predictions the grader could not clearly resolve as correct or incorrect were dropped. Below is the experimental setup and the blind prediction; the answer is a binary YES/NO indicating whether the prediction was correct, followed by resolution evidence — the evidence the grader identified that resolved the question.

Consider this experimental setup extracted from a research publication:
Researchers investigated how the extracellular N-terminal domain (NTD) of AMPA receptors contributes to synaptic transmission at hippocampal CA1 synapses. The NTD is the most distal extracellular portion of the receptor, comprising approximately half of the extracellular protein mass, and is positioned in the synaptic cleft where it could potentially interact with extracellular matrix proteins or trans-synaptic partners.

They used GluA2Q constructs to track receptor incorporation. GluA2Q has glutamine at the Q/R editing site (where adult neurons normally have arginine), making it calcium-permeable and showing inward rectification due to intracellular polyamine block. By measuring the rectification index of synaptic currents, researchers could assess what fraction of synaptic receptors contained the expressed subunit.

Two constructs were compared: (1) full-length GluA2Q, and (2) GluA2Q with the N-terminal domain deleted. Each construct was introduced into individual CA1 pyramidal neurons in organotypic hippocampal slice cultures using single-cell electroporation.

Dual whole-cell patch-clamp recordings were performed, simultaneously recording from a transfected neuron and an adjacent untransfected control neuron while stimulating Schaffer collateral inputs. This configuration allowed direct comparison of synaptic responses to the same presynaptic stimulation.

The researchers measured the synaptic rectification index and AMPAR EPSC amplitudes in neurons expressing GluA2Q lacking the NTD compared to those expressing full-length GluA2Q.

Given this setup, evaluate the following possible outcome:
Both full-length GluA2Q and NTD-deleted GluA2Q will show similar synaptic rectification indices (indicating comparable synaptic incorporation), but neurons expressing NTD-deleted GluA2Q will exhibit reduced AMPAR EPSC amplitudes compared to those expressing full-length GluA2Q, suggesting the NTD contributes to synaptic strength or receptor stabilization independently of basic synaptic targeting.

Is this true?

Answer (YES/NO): NO